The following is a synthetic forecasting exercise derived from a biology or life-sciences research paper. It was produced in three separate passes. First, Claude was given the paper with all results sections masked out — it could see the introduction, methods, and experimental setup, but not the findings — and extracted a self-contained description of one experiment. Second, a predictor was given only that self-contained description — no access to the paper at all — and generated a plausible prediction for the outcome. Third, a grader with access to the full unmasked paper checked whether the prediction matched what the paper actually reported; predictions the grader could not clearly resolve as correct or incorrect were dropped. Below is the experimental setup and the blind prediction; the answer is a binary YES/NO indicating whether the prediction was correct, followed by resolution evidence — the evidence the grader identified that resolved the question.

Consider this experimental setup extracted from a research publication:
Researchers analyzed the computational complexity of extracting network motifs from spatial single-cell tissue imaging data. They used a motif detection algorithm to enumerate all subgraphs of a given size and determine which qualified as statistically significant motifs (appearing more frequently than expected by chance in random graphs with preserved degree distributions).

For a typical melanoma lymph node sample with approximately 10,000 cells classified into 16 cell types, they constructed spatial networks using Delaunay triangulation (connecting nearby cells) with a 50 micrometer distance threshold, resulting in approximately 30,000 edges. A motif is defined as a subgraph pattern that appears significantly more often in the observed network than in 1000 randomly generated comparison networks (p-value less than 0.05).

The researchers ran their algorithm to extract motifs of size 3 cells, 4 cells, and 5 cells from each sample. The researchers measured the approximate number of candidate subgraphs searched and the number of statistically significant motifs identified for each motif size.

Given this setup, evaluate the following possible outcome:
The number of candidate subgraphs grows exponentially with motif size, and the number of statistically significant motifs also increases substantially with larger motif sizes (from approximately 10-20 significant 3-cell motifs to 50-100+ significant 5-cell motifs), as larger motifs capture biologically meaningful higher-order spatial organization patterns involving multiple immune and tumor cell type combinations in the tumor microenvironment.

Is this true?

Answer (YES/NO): NO